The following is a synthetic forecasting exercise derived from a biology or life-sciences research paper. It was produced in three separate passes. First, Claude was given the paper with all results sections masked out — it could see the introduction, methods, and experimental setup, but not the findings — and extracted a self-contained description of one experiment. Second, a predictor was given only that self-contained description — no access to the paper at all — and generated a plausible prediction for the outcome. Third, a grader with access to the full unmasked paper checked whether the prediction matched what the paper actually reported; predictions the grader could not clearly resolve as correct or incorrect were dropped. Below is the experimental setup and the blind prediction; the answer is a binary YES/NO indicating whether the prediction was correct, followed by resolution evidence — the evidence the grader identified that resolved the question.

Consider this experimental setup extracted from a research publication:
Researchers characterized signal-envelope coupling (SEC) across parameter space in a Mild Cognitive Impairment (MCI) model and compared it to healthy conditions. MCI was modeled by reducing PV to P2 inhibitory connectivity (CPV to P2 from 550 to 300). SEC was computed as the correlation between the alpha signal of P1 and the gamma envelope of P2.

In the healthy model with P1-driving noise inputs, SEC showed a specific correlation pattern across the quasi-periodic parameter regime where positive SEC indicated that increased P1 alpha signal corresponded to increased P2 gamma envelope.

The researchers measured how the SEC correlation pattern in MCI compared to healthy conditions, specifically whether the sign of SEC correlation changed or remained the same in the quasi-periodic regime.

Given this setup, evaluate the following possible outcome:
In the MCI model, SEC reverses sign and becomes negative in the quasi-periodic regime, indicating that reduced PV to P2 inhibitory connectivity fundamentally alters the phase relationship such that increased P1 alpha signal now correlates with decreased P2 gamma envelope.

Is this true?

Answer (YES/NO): YES